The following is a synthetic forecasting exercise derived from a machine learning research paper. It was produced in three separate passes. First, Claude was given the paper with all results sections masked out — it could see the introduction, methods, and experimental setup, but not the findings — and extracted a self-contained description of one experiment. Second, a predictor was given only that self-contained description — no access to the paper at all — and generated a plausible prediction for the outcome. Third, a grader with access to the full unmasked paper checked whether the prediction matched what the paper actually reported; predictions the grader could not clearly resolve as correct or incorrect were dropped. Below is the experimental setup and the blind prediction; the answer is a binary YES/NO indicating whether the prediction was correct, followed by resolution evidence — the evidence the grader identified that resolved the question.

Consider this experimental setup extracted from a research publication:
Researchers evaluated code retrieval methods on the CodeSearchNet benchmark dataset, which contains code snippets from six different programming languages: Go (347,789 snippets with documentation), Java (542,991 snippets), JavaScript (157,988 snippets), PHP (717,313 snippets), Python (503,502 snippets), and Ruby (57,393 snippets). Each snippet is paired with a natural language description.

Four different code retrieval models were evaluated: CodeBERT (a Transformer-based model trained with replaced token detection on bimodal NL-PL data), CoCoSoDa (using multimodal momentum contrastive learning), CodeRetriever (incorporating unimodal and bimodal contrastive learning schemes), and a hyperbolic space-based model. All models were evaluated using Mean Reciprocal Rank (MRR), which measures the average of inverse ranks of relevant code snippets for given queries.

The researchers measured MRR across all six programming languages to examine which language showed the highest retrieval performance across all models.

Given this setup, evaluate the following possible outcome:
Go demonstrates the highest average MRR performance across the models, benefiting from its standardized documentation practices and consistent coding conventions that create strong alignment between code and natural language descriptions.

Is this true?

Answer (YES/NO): YES